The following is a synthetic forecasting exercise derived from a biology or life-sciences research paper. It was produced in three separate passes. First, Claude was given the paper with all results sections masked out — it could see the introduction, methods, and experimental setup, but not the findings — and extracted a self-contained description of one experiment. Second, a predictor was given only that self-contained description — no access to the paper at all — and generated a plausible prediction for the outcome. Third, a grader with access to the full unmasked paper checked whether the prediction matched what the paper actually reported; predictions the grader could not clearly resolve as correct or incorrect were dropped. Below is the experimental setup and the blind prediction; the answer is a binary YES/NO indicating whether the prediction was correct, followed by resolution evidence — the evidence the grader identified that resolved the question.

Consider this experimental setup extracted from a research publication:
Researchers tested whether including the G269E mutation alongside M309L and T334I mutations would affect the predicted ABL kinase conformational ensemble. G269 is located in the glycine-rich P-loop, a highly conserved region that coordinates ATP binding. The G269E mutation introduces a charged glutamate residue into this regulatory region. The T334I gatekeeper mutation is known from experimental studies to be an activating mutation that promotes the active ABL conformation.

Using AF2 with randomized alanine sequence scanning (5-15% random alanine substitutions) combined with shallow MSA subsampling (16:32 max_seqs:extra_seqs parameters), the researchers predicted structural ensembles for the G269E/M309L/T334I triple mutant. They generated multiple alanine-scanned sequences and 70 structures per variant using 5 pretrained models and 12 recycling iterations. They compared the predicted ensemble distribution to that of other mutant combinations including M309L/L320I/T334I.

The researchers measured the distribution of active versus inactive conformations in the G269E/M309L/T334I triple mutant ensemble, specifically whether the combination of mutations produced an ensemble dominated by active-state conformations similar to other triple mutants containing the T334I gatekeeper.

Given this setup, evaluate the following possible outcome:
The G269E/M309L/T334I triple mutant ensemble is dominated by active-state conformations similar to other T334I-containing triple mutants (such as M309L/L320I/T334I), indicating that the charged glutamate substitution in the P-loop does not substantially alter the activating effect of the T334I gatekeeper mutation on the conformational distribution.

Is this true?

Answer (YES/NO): YES